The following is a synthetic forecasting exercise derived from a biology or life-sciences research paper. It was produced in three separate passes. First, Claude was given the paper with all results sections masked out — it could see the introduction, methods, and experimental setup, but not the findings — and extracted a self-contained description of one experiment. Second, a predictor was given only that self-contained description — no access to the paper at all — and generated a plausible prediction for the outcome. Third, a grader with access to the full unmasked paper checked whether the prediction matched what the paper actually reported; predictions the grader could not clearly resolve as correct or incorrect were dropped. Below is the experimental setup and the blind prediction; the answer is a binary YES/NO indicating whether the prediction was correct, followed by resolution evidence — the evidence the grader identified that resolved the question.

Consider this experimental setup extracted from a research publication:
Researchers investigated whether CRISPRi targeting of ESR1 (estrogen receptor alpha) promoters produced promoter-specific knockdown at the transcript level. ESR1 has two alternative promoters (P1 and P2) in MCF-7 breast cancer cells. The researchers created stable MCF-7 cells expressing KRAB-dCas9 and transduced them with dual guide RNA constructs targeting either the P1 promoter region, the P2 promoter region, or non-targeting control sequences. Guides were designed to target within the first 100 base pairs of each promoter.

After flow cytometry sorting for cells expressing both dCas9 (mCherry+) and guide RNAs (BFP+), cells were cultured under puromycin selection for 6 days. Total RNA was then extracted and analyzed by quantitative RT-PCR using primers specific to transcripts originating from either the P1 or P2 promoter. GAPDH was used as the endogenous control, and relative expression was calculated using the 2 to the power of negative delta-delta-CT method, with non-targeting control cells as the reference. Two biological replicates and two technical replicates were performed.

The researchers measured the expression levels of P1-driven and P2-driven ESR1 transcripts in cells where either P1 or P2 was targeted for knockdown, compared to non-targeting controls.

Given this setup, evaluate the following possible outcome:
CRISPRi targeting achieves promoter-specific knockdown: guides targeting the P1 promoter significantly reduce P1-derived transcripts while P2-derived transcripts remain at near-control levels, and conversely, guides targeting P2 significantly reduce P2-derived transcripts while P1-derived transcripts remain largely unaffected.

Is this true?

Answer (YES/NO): YES